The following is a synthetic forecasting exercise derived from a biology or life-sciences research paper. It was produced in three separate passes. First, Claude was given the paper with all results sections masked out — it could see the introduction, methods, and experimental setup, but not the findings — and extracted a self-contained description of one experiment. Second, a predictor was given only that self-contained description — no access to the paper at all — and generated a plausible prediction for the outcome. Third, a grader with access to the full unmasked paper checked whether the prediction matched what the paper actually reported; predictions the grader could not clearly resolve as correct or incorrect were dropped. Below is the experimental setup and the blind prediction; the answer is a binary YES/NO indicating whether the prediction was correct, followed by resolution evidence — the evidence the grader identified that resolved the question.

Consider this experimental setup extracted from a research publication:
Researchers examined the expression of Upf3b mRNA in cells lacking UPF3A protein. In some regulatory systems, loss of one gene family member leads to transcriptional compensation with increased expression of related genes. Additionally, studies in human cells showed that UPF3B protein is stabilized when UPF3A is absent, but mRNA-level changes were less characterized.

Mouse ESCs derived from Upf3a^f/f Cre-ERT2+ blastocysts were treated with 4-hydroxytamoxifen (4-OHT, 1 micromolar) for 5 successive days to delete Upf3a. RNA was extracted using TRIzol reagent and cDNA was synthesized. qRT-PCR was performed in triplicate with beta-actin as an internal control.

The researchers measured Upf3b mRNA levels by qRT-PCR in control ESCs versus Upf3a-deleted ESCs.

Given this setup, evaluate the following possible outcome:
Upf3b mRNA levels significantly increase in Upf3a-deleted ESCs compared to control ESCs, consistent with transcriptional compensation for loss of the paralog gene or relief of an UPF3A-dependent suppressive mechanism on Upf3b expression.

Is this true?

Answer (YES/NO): NO